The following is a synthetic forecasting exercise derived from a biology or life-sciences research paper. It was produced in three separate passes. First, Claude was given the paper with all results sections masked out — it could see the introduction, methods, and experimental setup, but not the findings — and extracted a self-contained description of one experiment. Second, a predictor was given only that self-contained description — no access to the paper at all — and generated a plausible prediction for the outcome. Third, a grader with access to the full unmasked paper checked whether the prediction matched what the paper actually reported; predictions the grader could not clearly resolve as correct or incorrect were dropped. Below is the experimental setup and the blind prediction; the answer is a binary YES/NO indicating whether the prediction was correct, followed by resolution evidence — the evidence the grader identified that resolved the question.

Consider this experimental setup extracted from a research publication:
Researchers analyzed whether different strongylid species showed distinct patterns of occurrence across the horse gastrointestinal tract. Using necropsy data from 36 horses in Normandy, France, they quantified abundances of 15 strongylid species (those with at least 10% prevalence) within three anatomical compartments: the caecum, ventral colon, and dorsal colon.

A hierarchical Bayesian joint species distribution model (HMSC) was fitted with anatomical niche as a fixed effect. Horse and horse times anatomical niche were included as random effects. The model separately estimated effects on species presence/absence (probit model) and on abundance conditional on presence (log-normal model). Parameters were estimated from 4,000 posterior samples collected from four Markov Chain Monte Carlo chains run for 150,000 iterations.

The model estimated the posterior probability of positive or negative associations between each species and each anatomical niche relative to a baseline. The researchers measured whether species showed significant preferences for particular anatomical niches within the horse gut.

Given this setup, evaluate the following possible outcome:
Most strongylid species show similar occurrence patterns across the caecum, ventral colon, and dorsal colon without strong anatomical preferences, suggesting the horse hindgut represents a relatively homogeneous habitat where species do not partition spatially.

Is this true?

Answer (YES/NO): NO